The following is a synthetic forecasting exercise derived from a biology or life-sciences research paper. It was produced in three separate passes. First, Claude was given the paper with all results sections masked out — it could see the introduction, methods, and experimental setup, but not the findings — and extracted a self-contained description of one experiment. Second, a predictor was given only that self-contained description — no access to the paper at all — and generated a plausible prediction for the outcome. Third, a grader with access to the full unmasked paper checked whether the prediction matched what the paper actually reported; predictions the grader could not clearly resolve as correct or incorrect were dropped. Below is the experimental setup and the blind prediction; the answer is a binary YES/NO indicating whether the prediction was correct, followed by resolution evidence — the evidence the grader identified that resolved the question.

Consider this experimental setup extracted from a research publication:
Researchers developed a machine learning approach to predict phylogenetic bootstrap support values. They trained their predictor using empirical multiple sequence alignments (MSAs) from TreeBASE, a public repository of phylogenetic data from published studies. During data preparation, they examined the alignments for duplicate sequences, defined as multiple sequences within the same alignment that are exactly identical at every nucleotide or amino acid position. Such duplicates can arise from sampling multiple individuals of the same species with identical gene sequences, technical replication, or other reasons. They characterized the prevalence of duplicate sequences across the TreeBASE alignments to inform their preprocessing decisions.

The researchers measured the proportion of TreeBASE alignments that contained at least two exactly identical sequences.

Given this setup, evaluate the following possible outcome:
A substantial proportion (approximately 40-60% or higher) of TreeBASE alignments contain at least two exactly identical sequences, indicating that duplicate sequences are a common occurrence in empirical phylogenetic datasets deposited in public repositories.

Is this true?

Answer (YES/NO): YES